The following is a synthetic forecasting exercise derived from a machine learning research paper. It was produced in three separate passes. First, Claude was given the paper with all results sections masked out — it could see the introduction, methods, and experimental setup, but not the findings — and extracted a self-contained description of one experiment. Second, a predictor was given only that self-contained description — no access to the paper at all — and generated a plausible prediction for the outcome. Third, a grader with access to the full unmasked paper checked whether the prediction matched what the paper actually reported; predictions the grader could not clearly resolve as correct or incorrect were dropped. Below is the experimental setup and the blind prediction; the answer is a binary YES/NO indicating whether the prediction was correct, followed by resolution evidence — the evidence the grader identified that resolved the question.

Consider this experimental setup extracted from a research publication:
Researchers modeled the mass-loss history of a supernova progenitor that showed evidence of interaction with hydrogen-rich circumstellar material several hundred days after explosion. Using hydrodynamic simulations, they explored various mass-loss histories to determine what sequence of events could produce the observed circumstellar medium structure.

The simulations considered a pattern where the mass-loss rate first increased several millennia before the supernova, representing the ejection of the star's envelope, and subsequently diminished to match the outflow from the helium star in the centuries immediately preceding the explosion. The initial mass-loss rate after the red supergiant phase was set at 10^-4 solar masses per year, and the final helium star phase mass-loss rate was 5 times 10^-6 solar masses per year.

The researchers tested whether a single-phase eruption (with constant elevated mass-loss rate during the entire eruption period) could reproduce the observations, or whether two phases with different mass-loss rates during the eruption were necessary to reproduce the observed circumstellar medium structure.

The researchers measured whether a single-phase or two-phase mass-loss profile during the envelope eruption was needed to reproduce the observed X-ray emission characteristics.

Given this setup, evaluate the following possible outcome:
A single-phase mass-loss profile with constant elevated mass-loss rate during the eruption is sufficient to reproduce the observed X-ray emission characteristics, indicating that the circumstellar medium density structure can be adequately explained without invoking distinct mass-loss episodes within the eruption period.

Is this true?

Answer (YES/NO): NO